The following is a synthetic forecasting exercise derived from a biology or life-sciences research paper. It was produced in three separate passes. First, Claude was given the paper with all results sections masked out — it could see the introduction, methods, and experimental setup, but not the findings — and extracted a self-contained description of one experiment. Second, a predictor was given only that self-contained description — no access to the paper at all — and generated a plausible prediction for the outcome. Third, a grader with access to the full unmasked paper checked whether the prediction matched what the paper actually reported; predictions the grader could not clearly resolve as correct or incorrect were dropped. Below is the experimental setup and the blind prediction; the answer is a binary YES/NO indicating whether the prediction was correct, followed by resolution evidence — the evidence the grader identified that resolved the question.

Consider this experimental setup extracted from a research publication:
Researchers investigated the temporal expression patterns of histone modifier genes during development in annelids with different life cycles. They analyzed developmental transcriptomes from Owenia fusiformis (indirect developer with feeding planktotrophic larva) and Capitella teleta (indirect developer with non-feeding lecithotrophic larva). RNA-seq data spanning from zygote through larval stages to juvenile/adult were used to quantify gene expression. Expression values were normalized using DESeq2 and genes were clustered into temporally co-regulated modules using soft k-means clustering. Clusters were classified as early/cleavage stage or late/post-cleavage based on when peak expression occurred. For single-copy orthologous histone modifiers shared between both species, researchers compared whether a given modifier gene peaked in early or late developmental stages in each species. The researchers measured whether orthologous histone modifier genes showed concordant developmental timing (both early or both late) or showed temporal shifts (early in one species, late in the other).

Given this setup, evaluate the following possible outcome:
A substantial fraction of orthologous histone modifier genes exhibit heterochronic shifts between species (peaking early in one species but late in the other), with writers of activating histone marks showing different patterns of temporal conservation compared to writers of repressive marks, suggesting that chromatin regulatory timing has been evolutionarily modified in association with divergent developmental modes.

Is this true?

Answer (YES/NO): NO